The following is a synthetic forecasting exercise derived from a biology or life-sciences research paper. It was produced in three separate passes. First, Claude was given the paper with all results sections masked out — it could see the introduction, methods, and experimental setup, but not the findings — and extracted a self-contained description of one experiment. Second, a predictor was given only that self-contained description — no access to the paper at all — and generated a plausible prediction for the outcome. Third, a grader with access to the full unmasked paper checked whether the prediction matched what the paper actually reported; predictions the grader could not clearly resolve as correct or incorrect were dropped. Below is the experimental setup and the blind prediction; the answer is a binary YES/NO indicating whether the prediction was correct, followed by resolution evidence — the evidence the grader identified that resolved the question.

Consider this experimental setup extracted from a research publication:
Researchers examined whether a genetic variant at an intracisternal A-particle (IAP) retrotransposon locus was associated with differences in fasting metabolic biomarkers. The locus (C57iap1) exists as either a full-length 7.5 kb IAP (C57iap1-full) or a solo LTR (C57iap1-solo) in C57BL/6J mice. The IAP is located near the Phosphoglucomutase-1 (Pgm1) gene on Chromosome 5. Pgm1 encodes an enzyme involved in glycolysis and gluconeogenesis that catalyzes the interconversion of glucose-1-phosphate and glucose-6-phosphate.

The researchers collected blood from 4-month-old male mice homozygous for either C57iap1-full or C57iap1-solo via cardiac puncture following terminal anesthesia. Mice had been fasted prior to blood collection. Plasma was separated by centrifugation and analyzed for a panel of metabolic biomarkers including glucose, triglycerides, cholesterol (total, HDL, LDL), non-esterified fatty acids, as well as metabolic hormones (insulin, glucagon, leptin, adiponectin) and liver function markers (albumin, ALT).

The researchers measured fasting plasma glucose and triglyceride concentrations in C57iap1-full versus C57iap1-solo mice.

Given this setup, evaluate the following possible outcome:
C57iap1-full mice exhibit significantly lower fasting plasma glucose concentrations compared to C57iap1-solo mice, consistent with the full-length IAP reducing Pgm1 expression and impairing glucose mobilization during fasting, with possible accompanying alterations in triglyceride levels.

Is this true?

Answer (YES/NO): NO